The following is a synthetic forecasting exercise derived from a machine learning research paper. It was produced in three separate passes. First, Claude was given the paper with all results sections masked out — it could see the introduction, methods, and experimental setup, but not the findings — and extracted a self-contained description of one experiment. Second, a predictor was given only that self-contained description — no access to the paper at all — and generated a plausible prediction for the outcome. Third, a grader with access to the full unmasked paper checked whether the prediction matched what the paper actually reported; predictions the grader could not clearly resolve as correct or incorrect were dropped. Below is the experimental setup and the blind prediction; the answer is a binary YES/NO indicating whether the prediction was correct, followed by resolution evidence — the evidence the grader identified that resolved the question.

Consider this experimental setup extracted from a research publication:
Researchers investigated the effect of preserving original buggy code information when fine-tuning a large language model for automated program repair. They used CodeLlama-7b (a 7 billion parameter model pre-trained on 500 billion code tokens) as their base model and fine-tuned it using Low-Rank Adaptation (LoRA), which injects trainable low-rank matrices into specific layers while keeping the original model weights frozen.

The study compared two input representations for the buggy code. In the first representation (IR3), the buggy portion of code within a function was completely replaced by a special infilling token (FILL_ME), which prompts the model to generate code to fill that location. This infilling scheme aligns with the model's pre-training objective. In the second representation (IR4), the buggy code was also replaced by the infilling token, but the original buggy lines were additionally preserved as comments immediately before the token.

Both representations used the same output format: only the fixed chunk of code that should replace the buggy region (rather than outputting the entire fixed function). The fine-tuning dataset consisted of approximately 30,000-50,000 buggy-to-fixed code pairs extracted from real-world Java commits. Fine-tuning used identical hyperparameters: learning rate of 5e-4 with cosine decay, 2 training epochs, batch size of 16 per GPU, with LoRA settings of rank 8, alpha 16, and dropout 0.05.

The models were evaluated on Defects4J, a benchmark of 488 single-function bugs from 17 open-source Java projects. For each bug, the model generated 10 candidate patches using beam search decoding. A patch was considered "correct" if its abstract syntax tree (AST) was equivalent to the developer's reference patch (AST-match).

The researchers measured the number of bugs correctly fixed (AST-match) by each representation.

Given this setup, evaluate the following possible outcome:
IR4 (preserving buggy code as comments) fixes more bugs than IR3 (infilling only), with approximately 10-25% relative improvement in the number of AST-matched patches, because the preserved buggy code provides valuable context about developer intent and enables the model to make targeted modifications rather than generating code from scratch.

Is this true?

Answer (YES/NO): NO